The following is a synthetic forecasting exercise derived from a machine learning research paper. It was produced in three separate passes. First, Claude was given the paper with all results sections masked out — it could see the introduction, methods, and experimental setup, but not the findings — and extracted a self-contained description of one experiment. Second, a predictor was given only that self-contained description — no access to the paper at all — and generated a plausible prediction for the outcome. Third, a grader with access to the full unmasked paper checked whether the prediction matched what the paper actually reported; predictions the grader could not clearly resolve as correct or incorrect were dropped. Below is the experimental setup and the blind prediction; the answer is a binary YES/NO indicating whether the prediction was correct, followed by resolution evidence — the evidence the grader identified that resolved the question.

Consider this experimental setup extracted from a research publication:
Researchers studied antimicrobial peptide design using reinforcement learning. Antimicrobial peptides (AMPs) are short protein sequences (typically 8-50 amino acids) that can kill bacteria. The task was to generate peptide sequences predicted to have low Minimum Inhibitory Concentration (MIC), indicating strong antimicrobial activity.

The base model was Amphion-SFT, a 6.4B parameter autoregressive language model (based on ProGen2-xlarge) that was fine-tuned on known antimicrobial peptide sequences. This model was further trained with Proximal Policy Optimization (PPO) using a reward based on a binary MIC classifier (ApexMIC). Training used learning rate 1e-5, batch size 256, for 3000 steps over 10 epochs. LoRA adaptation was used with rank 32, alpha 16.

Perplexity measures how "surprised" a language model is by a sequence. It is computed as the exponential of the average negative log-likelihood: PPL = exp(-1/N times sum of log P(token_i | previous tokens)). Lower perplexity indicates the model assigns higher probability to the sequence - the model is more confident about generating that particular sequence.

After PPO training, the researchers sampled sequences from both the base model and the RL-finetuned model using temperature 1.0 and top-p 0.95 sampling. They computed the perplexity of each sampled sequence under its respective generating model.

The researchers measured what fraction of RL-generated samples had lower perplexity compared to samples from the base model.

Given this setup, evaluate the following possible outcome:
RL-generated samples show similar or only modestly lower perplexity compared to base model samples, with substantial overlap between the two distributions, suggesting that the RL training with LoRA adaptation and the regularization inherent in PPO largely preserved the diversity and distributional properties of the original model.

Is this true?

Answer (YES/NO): NO